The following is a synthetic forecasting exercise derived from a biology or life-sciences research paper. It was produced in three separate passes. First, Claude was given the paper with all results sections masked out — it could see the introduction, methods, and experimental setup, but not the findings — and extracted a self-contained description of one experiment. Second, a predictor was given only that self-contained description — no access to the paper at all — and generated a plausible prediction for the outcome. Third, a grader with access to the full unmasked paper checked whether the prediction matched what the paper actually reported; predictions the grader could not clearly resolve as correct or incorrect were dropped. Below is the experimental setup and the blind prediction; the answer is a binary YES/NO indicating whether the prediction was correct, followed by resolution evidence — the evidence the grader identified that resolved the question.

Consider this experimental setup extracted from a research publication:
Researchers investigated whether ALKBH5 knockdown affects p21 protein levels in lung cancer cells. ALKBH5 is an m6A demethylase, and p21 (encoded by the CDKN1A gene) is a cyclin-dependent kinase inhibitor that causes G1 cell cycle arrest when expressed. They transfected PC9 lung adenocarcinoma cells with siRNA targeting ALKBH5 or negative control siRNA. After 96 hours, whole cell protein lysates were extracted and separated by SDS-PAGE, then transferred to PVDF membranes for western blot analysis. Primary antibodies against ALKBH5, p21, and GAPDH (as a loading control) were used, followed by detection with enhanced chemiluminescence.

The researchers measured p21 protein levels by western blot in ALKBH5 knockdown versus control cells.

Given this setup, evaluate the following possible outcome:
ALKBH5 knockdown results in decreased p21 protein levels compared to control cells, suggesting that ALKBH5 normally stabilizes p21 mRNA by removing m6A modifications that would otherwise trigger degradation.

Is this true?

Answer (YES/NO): NO